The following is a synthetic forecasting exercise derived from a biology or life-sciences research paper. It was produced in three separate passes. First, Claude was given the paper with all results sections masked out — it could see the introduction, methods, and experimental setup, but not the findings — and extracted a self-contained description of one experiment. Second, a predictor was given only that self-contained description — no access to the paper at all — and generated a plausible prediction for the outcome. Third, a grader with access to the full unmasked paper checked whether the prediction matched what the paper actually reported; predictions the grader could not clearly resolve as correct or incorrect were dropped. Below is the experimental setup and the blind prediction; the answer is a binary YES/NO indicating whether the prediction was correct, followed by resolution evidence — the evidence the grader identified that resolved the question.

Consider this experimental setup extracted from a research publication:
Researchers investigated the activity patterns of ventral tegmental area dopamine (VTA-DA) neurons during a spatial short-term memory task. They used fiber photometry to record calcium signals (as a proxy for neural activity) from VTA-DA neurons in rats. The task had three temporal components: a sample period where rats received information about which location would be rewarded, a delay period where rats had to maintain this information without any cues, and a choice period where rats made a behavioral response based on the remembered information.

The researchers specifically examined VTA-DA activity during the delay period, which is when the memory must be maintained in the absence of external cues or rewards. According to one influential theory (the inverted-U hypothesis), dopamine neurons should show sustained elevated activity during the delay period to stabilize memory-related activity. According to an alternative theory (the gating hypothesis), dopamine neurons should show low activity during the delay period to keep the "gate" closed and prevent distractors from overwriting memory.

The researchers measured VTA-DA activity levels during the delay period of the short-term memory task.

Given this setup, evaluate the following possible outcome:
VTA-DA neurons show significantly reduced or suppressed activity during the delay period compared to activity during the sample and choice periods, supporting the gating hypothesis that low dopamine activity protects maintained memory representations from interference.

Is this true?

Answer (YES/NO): YES